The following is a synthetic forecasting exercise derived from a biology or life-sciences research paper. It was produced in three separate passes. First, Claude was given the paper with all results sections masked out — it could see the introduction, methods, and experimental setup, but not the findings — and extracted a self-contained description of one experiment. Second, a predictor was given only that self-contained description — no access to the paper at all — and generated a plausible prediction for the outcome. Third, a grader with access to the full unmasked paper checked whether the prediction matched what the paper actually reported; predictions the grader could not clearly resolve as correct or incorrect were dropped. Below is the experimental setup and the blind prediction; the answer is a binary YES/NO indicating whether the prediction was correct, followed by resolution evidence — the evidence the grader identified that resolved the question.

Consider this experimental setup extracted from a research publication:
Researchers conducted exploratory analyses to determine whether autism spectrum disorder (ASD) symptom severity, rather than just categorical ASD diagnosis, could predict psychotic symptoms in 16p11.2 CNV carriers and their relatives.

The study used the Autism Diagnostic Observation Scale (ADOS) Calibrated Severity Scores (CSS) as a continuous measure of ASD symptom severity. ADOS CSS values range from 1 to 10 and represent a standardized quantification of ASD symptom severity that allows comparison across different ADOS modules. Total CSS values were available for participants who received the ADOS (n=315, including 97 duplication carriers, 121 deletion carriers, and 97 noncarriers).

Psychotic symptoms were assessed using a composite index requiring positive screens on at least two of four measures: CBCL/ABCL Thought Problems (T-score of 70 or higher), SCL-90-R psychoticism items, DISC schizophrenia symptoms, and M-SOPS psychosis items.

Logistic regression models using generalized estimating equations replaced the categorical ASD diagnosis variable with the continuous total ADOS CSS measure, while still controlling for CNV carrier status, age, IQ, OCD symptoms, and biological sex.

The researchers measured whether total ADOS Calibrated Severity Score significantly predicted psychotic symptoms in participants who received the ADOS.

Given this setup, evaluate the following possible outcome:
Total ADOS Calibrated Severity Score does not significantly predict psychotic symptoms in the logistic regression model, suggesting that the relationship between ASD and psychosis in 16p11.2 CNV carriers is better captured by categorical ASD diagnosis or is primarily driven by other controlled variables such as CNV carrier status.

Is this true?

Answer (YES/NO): YES